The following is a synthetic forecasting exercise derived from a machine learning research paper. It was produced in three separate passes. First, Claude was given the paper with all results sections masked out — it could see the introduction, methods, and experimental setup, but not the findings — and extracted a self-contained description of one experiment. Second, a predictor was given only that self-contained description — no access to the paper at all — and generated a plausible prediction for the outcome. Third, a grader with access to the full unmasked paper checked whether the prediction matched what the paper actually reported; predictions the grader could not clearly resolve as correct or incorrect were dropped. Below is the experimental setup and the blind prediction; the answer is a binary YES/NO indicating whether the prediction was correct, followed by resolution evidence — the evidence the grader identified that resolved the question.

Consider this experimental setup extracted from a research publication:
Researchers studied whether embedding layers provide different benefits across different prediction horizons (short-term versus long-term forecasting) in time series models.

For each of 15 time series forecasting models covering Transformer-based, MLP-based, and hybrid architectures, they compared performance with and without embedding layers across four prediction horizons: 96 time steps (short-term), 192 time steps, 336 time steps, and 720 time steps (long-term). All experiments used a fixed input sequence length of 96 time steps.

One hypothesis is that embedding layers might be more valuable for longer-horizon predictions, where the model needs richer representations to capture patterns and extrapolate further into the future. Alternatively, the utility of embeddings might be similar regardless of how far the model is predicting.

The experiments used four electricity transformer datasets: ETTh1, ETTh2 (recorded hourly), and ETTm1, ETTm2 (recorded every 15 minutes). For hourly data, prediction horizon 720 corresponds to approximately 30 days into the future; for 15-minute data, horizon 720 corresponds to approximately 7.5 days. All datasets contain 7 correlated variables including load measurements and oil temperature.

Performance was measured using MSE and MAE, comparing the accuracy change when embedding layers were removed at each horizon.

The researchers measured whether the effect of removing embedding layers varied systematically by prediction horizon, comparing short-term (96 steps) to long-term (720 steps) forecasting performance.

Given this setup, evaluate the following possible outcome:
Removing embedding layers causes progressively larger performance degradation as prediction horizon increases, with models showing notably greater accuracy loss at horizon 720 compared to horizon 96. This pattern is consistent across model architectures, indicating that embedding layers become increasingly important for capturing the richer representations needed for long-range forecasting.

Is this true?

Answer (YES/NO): NO